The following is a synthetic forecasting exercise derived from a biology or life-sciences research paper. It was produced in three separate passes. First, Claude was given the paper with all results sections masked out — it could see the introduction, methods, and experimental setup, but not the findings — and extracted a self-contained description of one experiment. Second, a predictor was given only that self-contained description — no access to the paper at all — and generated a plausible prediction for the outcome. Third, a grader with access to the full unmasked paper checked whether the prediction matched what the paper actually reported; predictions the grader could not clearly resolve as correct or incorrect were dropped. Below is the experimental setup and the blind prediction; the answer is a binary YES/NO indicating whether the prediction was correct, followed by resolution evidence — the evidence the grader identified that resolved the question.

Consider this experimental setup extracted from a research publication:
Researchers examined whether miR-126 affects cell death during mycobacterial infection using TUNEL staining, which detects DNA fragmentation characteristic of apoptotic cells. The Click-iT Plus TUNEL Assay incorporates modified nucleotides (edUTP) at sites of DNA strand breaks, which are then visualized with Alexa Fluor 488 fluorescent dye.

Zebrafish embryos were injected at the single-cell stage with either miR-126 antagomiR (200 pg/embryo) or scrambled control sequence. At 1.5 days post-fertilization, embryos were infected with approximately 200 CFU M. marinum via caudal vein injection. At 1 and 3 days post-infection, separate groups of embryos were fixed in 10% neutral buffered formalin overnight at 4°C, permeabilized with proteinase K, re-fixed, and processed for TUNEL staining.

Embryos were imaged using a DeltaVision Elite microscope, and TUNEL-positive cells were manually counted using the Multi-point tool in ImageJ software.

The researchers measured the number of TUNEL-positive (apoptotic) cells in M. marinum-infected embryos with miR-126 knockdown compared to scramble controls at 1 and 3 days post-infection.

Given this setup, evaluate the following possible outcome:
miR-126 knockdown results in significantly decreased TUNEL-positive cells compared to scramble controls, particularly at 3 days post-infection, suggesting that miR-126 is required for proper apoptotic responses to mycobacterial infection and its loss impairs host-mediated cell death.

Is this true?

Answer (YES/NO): NO